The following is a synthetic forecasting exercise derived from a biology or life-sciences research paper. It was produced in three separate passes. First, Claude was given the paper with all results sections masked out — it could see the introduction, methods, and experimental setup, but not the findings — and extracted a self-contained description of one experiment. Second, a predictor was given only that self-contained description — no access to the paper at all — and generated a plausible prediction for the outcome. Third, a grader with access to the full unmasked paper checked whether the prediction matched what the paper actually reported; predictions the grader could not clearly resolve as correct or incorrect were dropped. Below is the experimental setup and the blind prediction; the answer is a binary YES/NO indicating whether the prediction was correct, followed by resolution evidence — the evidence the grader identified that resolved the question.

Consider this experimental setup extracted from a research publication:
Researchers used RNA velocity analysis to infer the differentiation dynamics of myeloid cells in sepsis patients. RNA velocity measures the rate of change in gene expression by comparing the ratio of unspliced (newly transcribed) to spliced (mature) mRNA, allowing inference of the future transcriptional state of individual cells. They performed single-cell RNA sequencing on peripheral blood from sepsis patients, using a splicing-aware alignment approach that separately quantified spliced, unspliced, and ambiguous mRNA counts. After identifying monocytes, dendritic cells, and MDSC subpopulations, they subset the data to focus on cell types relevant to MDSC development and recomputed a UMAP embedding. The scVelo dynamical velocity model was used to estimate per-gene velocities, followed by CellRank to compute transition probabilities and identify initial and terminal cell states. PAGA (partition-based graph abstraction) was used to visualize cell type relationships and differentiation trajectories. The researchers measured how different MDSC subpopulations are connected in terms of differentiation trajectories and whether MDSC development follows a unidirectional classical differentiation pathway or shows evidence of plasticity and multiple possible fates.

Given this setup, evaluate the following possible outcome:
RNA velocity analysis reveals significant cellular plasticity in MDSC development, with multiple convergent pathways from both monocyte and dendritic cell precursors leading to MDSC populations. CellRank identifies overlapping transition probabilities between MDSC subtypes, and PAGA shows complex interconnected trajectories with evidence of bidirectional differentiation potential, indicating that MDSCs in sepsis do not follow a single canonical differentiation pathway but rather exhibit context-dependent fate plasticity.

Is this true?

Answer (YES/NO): YES